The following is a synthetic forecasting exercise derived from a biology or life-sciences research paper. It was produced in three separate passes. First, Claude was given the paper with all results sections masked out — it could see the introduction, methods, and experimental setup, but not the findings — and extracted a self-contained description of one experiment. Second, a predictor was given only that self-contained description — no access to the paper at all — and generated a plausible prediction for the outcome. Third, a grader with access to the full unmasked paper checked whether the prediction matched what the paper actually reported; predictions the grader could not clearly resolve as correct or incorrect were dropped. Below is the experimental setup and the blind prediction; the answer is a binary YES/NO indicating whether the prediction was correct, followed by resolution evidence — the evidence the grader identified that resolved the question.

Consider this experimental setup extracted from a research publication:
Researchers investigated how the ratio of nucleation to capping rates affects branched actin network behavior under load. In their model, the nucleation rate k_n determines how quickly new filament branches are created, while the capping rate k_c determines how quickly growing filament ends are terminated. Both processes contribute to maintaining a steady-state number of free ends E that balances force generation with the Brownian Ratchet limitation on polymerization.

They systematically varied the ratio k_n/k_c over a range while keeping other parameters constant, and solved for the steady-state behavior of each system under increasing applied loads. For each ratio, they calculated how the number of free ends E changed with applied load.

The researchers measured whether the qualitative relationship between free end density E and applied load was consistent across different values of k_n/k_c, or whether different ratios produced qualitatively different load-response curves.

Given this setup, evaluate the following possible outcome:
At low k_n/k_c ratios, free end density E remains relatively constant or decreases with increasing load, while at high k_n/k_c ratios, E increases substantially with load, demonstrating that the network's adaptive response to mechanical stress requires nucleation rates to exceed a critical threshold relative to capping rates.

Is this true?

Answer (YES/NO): NO